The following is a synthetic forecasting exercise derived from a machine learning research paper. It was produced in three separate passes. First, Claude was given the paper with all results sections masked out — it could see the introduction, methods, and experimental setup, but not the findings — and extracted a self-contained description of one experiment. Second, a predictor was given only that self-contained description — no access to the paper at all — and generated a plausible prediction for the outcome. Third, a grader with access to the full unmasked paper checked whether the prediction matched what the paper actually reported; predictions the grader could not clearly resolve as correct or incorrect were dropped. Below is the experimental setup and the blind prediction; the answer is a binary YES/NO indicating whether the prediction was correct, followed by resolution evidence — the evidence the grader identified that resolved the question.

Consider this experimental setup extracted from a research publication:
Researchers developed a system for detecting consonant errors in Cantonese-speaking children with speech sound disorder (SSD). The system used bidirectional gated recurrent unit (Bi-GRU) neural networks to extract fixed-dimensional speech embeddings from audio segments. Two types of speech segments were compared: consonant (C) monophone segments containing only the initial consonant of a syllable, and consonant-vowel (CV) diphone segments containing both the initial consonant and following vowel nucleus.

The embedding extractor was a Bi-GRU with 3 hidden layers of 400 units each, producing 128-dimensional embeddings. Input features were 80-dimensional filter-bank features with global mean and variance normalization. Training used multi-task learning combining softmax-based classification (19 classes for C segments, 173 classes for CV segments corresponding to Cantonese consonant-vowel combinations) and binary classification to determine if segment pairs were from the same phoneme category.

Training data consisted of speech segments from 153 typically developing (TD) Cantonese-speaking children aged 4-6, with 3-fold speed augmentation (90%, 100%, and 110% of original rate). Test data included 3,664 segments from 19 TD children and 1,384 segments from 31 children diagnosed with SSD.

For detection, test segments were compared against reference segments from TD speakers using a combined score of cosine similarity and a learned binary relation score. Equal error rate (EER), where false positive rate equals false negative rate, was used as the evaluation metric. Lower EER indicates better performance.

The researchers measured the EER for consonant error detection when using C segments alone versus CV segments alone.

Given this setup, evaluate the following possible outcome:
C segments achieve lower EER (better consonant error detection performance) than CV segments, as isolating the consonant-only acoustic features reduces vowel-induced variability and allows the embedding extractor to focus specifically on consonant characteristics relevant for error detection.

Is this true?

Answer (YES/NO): YES